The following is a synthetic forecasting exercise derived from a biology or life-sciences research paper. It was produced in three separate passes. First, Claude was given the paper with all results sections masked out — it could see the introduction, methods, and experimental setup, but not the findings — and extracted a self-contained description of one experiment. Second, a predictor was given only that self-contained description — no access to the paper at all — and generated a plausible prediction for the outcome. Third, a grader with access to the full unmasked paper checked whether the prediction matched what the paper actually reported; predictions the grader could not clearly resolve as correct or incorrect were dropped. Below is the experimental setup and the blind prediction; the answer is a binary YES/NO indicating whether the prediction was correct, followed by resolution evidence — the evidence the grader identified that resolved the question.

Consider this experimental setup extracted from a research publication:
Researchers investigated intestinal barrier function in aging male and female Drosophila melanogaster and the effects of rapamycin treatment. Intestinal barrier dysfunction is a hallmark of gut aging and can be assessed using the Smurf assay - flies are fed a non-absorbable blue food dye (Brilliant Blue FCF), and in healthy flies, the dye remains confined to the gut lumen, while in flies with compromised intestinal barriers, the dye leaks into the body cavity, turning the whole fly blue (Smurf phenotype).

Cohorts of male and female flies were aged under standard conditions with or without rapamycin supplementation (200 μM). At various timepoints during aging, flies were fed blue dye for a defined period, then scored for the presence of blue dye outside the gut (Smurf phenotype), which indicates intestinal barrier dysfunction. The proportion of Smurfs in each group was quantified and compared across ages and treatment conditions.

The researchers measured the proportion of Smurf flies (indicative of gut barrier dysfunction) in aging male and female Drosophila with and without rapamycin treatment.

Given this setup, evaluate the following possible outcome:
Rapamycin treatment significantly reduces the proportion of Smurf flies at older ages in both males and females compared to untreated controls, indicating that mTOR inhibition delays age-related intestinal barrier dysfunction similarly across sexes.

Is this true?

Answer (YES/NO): NO